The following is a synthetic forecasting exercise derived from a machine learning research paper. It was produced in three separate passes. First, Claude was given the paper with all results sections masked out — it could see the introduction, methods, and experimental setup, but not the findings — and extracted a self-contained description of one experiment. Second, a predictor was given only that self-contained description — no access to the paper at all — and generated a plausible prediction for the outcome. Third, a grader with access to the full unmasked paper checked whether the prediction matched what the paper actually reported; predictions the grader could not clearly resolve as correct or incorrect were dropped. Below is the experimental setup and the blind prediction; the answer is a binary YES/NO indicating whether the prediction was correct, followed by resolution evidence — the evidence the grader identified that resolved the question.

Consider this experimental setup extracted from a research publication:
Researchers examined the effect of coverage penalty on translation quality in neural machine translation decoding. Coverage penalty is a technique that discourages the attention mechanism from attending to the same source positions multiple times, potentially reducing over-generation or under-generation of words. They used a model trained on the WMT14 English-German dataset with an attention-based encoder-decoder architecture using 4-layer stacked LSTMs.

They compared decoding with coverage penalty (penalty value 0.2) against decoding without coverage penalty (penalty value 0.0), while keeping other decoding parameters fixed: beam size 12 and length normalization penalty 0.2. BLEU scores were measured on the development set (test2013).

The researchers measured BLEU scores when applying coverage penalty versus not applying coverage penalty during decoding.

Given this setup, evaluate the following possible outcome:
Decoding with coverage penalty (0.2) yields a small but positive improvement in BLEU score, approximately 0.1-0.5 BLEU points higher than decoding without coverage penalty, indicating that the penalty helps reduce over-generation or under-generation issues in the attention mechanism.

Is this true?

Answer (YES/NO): NO